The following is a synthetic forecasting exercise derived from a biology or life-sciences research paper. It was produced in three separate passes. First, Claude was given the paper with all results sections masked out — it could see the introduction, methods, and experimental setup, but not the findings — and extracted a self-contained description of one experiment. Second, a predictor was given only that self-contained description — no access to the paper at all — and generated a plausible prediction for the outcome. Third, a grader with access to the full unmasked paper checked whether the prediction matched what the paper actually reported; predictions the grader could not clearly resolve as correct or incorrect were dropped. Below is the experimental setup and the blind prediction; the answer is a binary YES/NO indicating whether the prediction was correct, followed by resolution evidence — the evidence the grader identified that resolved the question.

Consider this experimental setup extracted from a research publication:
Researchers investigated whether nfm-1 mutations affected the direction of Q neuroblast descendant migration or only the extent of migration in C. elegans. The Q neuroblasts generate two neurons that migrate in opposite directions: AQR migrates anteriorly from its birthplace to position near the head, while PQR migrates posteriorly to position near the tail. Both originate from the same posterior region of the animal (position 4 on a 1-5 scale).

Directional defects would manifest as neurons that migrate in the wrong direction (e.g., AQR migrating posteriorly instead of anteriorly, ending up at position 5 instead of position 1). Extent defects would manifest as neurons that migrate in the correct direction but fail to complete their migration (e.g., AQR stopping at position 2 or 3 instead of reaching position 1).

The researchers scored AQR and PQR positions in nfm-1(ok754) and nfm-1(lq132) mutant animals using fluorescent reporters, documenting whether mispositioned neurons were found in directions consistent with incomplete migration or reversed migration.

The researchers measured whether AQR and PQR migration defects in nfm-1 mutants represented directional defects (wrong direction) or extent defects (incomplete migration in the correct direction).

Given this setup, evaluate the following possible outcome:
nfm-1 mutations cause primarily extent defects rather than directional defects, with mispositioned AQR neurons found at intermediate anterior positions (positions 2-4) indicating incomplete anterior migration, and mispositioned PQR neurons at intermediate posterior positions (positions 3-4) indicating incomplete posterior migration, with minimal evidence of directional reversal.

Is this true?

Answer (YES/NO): YES